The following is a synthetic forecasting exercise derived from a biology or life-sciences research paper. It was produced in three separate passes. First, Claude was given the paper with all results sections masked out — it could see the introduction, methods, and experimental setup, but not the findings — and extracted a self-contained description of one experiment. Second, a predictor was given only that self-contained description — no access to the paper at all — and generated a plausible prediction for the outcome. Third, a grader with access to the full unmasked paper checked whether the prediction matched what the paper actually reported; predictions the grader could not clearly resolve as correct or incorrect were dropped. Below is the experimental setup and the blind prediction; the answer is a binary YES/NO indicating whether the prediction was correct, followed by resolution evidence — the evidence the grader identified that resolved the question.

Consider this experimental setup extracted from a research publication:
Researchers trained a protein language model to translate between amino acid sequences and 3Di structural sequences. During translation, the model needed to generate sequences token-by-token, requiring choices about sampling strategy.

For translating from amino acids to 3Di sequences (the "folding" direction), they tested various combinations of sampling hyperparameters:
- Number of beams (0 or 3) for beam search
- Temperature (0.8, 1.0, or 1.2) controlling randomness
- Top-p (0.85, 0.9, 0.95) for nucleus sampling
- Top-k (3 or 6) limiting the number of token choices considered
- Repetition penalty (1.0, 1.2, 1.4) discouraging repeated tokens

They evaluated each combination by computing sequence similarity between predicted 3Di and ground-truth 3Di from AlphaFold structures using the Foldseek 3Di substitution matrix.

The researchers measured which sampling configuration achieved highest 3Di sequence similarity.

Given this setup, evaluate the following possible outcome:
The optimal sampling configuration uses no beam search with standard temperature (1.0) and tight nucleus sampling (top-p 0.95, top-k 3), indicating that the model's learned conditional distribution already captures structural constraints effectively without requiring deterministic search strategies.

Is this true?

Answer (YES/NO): NO